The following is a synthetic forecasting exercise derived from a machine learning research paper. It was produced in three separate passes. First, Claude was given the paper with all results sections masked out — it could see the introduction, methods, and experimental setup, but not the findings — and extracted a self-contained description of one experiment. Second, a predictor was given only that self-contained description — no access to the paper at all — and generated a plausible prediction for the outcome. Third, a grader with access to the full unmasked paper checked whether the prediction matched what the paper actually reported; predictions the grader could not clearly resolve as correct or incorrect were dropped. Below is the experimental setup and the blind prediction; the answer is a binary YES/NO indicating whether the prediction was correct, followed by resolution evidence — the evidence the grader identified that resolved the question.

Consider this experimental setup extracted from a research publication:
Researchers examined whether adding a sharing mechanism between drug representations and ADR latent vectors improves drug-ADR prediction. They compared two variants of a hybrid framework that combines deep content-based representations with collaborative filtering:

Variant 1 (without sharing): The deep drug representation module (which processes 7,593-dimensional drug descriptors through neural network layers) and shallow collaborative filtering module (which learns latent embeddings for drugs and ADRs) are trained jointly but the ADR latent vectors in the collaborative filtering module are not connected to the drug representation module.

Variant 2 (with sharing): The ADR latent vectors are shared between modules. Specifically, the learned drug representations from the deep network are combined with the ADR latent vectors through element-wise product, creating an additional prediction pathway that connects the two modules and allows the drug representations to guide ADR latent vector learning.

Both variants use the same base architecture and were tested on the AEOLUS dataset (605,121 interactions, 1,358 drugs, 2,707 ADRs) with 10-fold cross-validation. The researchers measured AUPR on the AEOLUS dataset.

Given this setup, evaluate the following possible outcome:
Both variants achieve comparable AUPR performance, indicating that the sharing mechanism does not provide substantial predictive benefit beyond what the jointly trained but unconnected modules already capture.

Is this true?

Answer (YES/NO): YES